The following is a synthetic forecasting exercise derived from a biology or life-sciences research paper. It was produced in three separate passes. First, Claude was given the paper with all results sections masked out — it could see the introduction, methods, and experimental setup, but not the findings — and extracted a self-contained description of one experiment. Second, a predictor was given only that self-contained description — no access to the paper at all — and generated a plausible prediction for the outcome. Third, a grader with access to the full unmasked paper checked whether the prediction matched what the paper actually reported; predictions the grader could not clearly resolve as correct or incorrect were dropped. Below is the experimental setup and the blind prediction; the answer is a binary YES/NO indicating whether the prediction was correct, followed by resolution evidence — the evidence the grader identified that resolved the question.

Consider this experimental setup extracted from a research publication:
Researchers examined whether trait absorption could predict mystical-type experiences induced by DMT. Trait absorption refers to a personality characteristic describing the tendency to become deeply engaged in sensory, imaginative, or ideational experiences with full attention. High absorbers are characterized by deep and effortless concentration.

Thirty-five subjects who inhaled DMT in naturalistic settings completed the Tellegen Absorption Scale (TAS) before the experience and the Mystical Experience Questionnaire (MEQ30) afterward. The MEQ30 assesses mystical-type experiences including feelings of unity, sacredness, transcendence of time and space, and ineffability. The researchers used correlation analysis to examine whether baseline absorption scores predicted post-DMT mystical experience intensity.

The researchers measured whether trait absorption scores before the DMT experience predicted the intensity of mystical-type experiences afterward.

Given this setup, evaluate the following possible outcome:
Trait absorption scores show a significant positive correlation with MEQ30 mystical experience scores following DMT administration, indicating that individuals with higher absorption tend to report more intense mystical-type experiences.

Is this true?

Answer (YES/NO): YES